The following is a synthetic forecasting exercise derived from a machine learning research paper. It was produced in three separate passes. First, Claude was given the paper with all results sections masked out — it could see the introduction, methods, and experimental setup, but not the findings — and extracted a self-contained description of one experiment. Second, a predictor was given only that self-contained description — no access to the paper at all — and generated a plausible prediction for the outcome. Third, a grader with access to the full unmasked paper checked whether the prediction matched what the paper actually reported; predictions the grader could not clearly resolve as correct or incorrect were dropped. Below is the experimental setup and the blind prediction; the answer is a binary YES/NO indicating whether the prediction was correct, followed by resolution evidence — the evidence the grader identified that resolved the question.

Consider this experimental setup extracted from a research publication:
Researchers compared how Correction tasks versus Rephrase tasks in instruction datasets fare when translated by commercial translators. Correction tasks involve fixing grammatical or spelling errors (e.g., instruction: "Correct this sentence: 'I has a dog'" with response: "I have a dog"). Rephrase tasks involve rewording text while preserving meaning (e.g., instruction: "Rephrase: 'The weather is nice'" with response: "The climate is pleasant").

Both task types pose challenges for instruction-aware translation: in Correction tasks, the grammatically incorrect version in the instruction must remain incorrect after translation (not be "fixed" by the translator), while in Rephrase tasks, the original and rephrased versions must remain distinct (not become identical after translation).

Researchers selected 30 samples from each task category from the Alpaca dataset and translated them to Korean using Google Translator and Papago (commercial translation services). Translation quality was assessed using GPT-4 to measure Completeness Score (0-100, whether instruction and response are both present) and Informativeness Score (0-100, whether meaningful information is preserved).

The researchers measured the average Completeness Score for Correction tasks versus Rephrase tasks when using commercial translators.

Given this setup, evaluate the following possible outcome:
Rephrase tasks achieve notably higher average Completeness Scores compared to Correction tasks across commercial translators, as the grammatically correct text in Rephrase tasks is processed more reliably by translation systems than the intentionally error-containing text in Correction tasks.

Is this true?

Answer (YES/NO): NO